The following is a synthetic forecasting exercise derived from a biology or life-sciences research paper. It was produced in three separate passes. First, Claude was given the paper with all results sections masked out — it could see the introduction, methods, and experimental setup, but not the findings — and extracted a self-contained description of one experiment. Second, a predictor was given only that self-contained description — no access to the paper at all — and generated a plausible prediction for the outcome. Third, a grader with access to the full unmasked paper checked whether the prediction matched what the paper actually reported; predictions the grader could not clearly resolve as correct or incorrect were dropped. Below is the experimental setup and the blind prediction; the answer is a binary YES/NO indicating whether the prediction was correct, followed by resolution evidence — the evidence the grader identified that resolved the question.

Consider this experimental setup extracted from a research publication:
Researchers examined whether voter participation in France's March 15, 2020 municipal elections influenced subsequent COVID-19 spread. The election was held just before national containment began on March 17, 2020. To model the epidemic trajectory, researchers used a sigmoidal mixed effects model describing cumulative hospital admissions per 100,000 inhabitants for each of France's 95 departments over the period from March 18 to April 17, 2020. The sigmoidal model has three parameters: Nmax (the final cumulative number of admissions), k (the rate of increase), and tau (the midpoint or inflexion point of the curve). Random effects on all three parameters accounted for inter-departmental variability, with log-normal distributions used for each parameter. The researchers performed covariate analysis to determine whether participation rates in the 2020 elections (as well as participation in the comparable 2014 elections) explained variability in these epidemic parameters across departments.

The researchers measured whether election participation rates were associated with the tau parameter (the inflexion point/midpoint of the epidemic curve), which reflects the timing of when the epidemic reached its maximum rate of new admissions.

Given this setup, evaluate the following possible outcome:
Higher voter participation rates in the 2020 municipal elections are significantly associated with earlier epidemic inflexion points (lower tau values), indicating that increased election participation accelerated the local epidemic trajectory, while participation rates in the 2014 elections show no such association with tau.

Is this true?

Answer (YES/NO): NO